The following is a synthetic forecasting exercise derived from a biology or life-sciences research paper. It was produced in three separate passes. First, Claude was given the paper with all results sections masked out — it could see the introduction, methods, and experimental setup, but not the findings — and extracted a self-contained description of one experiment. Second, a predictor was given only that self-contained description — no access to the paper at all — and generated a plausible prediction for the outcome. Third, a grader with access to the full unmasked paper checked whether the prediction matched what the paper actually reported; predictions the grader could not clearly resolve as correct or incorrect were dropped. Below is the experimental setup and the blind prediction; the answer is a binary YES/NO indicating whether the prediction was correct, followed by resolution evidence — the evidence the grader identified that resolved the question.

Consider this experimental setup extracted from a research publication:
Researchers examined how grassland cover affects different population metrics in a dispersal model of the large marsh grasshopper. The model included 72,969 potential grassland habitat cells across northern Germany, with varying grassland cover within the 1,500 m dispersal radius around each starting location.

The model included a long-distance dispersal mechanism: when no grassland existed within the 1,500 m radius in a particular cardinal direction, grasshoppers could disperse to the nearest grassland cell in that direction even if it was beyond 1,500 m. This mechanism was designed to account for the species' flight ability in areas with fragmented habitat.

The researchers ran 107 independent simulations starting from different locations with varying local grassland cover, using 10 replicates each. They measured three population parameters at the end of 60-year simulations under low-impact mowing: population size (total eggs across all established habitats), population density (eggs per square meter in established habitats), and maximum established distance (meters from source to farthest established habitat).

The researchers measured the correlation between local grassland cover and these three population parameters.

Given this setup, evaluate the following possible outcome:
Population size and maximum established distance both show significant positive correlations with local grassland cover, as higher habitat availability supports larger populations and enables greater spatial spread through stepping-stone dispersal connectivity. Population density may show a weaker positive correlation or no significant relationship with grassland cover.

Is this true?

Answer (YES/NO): NO